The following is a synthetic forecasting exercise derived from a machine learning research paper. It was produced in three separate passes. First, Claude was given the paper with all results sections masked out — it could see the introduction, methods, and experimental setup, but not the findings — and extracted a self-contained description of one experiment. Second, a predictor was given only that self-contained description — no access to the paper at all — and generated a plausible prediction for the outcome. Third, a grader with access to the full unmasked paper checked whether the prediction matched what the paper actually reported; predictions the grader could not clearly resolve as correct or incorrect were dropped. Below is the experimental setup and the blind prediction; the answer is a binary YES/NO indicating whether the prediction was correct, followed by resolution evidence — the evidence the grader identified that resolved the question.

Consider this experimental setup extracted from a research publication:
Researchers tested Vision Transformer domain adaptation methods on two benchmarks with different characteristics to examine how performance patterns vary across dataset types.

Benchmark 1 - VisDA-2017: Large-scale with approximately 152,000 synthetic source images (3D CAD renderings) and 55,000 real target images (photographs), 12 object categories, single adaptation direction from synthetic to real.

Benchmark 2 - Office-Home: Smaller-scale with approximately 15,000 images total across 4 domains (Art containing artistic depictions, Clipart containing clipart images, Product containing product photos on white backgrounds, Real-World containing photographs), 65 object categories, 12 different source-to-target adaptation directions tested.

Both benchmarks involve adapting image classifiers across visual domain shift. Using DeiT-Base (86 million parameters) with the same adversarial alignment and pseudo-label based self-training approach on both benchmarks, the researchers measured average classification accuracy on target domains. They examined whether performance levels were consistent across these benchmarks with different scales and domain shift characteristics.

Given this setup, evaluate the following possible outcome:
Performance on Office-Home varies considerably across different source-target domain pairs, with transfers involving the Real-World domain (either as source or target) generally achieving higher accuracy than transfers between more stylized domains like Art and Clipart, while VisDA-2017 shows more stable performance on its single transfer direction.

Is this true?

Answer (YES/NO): NO